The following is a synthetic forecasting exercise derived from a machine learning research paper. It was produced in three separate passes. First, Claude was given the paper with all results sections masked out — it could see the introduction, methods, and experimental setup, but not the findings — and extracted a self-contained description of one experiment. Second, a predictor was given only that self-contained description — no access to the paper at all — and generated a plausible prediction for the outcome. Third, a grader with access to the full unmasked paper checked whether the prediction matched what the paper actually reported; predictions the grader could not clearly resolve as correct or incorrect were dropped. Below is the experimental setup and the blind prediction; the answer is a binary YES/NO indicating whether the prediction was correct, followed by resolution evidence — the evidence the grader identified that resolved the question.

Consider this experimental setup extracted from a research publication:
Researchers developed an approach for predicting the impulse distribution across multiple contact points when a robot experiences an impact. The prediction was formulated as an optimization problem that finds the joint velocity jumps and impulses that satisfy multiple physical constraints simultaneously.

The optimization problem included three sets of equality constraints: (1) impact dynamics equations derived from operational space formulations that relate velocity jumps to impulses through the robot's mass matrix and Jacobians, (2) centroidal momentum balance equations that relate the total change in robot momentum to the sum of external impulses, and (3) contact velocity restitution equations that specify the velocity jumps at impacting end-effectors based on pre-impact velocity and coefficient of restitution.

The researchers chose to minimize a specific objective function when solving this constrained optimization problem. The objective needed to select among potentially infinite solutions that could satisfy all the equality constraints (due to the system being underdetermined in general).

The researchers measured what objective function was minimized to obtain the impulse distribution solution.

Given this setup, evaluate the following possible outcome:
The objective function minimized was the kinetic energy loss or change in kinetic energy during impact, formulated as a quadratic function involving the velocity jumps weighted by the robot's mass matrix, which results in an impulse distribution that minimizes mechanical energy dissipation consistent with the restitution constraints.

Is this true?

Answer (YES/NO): NO